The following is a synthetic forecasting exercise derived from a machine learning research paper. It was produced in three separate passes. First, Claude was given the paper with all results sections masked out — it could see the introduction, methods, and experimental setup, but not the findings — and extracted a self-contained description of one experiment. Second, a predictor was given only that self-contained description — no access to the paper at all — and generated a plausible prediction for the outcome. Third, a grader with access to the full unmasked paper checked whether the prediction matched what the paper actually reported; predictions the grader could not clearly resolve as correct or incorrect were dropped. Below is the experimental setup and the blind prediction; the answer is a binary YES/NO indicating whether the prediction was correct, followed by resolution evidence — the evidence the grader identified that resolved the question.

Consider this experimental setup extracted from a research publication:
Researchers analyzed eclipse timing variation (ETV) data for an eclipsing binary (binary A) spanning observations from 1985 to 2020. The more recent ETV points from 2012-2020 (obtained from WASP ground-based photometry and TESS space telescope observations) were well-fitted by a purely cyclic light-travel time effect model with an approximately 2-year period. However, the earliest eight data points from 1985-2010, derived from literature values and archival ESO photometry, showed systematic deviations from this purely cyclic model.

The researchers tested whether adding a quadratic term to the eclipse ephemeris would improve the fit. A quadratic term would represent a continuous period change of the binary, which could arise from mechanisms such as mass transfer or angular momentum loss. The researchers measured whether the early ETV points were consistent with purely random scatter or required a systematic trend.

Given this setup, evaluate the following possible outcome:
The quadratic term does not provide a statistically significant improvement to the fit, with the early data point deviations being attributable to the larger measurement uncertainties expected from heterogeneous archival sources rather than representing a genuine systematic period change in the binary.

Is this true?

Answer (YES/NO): NO